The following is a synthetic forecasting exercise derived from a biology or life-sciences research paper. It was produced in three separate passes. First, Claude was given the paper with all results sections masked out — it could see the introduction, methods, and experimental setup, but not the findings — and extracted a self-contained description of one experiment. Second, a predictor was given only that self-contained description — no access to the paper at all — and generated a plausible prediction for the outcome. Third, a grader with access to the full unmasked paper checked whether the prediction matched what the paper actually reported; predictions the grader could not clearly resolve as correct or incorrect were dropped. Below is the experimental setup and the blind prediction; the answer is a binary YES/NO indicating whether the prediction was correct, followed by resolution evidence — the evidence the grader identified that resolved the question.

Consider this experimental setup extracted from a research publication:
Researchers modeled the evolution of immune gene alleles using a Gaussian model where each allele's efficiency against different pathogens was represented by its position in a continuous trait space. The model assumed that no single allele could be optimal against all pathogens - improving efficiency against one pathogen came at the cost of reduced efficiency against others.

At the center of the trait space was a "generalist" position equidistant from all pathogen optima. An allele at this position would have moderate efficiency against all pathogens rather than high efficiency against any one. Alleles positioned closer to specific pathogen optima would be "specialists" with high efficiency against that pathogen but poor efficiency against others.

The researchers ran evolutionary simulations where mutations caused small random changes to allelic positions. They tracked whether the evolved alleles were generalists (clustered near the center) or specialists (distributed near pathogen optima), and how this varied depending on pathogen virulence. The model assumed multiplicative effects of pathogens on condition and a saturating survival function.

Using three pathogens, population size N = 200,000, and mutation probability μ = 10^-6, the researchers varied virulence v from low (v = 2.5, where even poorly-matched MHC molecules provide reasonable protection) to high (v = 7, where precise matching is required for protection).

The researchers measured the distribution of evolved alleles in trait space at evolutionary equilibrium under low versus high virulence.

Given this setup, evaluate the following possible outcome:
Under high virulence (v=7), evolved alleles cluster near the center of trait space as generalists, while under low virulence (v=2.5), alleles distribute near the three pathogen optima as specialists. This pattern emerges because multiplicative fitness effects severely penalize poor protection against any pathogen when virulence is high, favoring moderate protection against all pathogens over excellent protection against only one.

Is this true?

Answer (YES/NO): NO